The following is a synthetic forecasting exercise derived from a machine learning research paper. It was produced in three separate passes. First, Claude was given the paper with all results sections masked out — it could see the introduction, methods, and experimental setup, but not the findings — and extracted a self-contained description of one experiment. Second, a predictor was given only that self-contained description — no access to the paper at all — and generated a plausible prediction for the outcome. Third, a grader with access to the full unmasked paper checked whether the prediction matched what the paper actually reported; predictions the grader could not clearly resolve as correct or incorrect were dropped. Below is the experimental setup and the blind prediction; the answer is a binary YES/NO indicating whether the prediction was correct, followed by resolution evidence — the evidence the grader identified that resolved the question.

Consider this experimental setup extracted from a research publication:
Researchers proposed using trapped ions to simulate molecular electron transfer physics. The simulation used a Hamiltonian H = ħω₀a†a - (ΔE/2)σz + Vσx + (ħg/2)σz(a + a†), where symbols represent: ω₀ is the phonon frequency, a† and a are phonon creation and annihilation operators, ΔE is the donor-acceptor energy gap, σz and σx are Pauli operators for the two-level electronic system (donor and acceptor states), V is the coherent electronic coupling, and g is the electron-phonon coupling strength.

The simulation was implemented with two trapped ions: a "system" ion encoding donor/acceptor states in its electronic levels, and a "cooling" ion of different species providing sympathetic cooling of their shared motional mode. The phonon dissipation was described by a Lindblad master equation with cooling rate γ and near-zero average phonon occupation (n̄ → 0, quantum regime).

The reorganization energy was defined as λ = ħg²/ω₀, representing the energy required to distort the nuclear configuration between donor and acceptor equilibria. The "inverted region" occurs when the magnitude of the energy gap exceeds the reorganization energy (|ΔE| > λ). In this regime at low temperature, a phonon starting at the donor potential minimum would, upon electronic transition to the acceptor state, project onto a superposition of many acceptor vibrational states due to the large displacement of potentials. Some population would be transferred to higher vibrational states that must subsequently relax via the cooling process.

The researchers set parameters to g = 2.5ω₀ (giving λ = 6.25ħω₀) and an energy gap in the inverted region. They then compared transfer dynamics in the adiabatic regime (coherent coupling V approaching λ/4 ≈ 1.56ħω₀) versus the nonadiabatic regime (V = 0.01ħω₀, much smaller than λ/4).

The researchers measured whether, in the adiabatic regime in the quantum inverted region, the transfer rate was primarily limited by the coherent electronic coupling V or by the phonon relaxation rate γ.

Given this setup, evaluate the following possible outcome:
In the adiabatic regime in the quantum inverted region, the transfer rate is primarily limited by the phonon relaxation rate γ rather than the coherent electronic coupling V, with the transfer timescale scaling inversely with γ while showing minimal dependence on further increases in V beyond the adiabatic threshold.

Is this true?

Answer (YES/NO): NO